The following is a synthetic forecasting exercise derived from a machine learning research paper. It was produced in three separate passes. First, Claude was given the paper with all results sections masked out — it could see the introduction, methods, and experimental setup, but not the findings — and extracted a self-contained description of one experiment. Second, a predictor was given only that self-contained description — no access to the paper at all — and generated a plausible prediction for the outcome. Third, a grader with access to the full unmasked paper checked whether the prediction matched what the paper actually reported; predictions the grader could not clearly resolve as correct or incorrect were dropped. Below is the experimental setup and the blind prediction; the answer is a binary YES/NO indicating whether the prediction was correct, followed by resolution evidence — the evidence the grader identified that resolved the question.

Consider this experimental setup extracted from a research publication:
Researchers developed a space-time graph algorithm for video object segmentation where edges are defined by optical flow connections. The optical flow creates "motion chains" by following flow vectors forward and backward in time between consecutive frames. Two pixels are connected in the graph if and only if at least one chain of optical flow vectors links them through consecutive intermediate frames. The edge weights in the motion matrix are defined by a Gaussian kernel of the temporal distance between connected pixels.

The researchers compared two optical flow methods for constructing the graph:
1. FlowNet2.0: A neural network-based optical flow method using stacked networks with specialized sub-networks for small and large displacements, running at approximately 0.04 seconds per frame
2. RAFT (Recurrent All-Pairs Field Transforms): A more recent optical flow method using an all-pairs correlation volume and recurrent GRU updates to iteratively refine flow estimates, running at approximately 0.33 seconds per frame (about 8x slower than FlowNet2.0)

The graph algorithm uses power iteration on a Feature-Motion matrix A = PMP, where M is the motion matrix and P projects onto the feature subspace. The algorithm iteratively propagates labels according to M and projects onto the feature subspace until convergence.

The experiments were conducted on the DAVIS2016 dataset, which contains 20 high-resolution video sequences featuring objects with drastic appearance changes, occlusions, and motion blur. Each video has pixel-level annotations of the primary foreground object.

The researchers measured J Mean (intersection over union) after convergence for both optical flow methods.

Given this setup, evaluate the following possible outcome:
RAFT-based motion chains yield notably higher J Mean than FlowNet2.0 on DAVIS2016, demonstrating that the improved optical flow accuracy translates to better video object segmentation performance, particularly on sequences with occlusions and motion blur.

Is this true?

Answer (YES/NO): NO